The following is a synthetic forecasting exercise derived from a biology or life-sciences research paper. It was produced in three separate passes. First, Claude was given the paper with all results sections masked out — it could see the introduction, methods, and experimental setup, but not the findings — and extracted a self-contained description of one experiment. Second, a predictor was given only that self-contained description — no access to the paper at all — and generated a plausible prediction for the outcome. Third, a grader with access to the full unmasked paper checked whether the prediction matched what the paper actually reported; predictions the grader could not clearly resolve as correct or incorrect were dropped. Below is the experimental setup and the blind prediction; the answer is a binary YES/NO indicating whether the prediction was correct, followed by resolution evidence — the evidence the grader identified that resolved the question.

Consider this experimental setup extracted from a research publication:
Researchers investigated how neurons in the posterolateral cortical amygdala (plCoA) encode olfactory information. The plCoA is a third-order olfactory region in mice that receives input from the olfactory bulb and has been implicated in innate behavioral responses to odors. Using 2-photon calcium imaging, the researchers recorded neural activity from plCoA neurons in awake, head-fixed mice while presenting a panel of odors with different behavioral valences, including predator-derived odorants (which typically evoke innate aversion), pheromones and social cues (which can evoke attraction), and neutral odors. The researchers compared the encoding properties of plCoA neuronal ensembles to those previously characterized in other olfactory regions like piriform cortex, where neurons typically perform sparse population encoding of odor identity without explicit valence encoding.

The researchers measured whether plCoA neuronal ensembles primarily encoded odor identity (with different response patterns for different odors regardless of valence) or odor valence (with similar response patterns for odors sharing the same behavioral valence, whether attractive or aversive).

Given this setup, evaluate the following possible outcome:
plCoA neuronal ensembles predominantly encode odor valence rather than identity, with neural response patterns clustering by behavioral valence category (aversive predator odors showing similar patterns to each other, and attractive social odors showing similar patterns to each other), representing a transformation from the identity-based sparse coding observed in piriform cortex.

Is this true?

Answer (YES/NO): NO